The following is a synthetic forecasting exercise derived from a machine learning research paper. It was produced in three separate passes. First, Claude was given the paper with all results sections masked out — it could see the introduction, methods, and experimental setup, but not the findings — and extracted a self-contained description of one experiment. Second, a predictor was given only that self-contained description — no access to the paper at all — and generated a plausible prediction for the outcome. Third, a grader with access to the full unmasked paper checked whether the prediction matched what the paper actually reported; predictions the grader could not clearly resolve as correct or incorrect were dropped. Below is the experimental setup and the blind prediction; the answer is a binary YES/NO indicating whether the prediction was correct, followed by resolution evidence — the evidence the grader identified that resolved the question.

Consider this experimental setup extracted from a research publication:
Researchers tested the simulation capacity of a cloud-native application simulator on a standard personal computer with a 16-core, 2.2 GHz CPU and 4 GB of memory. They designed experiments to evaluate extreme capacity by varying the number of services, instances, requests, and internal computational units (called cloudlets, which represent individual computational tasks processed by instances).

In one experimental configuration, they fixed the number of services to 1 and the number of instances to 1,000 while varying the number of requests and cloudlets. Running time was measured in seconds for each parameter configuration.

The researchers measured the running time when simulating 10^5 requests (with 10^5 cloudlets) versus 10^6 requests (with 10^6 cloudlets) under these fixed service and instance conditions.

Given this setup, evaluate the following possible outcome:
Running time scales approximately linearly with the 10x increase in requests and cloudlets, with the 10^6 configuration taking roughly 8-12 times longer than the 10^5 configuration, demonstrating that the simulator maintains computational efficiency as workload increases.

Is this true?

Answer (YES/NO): NO